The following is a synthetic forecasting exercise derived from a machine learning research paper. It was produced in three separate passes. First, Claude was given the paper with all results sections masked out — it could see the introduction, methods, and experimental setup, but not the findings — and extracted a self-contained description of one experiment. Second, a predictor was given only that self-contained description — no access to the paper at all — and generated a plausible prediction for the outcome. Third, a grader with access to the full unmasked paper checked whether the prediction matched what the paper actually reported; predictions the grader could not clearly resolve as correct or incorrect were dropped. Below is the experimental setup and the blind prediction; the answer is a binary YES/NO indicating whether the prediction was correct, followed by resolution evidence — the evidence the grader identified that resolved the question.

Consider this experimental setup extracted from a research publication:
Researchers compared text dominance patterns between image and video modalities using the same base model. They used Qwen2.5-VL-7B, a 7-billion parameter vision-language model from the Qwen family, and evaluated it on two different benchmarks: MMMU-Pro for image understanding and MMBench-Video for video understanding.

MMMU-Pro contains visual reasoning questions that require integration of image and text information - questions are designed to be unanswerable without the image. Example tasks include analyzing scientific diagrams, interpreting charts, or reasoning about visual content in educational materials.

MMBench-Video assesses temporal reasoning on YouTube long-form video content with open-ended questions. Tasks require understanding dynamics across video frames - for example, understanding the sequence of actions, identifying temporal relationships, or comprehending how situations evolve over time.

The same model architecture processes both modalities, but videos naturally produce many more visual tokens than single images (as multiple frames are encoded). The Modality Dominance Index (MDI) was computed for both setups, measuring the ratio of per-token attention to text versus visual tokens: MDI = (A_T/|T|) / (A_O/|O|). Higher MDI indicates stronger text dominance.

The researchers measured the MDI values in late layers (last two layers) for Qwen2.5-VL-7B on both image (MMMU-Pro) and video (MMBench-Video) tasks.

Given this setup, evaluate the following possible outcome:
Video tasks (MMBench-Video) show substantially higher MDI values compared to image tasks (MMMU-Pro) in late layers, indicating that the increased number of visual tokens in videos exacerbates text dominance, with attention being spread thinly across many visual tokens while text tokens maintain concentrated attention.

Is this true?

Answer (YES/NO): YES